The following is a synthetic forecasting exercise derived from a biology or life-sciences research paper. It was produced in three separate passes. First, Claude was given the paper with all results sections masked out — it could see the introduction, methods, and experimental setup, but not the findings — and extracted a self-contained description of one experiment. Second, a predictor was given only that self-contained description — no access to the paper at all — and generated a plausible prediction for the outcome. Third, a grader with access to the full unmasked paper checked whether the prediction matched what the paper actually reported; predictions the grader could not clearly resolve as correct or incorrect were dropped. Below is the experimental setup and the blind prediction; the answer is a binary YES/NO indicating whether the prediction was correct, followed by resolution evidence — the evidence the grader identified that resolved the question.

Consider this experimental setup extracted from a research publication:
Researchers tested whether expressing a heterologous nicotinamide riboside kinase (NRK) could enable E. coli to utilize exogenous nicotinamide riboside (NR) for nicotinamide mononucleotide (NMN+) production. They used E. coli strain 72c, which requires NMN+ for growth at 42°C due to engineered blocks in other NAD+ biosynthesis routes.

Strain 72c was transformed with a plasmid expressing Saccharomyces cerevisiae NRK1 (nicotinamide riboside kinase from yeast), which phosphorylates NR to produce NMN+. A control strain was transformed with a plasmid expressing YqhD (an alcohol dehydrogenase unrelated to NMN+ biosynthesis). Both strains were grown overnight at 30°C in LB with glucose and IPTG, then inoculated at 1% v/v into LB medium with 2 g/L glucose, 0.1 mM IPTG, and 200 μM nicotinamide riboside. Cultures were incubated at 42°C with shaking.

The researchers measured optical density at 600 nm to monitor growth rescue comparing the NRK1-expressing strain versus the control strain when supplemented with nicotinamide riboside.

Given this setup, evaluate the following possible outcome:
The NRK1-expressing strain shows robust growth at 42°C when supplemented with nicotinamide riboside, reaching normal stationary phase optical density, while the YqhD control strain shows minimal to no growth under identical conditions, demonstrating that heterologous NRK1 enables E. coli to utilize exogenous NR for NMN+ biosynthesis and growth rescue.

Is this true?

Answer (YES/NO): NO